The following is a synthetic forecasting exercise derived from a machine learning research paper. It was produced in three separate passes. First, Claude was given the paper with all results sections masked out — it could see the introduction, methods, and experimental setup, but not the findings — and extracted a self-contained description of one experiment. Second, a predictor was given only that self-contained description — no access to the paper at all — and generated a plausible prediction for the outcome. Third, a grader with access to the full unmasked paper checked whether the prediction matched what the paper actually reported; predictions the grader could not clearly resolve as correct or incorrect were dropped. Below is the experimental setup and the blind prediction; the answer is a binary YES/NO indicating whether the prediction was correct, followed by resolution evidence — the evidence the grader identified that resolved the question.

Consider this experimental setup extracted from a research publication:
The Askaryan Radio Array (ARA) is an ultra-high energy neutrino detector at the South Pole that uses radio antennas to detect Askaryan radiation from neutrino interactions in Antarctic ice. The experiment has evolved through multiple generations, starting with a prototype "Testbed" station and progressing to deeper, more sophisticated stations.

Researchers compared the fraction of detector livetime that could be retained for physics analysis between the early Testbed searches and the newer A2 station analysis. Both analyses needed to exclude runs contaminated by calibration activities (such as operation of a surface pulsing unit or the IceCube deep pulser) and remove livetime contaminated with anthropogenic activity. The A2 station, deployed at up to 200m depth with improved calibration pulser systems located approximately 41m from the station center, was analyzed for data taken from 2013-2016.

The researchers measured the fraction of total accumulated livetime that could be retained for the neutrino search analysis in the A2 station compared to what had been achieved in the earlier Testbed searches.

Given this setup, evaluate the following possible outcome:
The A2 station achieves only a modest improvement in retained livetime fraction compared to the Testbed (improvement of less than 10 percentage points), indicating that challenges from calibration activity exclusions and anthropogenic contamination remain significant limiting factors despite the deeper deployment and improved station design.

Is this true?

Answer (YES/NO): NO